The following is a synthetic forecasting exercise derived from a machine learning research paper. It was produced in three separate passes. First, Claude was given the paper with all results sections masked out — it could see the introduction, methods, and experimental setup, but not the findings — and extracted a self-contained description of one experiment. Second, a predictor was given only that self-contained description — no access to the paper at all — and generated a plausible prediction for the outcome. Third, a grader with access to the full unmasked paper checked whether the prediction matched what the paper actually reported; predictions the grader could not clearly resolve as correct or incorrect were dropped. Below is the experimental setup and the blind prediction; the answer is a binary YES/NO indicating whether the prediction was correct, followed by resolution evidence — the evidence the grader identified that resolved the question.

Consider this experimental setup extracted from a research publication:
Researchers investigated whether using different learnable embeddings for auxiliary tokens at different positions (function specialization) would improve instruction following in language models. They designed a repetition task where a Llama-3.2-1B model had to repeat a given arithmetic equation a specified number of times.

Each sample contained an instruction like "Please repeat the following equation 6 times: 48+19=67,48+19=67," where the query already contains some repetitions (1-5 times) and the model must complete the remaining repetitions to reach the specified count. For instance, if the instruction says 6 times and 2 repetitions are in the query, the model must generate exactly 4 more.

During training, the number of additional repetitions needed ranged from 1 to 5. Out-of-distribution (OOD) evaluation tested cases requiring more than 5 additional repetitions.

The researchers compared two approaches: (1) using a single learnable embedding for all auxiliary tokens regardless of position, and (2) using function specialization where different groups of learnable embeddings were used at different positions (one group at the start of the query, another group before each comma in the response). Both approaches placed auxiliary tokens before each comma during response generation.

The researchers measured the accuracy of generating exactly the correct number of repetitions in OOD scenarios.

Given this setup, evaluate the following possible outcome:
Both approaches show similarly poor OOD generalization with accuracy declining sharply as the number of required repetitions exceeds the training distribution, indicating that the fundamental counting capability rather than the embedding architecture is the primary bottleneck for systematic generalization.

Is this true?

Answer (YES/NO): NO